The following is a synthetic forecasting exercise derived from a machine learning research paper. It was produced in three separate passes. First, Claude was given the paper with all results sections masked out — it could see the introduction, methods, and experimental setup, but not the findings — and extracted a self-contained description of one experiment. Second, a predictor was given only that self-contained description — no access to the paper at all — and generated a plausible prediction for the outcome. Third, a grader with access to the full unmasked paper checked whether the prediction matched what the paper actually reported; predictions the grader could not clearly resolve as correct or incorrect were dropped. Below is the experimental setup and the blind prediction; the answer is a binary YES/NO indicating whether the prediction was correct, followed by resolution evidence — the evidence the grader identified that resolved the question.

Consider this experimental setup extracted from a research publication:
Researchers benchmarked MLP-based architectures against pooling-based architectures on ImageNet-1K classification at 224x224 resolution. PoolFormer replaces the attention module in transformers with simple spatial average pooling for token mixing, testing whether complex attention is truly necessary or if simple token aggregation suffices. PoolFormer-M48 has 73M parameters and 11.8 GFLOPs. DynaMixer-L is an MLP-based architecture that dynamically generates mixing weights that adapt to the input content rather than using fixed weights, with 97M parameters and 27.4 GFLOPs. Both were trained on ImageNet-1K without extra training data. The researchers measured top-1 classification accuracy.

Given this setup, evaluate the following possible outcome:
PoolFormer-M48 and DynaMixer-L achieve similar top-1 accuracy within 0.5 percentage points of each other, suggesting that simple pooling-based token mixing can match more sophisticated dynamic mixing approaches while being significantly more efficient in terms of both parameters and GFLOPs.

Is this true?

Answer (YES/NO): NO